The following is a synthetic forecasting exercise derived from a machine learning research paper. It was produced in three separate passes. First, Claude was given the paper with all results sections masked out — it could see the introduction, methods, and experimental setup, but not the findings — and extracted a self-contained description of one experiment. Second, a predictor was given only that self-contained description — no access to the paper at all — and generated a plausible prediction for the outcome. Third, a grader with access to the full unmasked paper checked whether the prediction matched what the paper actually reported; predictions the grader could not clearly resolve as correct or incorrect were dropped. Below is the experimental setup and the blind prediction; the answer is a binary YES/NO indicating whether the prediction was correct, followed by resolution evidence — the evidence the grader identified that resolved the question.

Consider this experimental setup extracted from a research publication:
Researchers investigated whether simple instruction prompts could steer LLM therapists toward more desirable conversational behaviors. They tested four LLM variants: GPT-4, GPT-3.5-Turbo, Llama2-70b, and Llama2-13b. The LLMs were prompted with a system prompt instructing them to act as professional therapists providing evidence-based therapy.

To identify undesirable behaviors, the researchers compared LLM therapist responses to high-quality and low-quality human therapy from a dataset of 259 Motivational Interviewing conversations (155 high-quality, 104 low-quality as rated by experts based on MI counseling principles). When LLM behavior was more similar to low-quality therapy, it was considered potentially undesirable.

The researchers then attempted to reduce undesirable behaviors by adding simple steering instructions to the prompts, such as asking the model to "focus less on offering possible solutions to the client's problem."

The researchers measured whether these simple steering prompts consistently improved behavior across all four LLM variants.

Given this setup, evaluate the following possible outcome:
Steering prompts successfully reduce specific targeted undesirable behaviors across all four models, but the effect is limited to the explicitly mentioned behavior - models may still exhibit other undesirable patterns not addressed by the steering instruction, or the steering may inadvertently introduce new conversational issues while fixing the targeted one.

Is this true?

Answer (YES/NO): NO